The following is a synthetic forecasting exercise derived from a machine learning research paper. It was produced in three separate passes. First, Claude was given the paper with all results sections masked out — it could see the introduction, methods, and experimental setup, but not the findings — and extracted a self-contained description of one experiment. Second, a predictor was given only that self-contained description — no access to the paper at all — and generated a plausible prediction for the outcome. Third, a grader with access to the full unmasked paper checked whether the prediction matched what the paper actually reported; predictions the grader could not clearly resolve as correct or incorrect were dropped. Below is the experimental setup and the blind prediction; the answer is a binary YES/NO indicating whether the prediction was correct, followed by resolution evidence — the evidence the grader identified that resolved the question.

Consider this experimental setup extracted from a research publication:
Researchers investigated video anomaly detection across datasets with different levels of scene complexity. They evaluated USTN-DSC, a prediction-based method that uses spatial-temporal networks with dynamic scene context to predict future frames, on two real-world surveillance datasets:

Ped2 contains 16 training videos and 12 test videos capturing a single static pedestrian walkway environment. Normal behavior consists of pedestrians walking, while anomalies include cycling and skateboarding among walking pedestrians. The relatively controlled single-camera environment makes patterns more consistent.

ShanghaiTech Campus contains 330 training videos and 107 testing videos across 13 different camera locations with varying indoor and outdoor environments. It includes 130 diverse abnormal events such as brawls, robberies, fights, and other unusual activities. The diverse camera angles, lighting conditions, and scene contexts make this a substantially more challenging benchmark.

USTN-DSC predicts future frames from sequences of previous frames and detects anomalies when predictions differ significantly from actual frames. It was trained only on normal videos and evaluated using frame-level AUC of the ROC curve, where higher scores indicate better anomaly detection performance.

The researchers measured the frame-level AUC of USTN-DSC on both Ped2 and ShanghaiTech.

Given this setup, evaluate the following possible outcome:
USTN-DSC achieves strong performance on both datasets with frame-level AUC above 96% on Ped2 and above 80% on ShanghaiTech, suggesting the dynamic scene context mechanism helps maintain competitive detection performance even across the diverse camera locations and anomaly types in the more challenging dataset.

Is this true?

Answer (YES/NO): NO